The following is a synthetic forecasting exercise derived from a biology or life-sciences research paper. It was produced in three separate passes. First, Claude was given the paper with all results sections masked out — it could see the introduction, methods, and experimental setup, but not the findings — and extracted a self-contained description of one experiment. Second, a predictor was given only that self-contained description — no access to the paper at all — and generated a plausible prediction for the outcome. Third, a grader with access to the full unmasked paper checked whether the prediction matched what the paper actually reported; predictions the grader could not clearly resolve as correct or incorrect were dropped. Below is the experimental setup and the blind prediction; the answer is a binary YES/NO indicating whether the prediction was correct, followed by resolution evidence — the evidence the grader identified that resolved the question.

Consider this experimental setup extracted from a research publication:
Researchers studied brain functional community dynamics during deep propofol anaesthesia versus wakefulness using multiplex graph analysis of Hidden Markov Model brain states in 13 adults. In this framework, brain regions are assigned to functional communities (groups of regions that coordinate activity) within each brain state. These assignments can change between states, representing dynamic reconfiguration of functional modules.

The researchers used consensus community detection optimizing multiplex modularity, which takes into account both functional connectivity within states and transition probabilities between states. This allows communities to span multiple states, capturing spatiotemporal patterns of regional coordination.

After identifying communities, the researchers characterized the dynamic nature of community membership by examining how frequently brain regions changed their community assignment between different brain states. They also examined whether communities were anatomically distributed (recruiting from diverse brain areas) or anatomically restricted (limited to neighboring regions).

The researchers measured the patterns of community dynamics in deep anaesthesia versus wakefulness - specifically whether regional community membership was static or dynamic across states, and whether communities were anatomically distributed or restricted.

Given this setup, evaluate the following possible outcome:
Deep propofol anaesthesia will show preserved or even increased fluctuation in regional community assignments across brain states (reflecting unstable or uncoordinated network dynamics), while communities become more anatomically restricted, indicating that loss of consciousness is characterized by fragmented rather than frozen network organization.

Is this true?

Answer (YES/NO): NO